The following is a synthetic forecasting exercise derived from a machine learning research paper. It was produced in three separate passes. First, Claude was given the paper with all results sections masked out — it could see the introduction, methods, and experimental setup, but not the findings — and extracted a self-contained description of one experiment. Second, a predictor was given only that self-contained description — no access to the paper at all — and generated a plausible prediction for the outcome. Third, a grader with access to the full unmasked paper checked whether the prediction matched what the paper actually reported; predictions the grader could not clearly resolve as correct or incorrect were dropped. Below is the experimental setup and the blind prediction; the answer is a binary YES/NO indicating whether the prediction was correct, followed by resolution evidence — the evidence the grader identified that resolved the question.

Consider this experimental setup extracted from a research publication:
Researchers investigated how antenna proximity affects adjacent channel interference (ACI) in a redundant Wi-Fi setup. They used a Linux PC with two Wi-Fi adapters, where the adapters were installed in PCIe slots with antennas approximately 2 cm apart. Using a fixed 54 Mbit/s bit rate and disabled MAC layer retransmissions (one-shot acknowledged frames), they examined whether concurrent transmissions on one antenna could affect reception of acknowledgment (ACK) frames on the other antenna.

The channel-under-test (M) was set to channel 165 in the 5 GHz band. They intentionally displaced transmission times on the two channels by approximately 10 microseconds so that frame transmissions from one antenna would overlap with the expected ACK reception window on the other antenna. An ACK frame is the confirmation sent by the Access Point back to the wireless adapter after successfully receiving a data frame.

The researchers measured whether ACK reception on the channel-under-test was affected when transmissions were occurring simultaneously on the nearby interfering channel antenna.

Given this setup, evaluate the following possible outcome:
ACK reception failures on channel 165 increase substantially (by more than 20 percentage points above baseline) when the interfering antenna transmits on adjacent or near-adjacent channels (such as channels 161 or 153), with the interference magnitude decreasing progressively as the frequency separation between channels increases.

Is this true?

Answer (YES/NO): NO